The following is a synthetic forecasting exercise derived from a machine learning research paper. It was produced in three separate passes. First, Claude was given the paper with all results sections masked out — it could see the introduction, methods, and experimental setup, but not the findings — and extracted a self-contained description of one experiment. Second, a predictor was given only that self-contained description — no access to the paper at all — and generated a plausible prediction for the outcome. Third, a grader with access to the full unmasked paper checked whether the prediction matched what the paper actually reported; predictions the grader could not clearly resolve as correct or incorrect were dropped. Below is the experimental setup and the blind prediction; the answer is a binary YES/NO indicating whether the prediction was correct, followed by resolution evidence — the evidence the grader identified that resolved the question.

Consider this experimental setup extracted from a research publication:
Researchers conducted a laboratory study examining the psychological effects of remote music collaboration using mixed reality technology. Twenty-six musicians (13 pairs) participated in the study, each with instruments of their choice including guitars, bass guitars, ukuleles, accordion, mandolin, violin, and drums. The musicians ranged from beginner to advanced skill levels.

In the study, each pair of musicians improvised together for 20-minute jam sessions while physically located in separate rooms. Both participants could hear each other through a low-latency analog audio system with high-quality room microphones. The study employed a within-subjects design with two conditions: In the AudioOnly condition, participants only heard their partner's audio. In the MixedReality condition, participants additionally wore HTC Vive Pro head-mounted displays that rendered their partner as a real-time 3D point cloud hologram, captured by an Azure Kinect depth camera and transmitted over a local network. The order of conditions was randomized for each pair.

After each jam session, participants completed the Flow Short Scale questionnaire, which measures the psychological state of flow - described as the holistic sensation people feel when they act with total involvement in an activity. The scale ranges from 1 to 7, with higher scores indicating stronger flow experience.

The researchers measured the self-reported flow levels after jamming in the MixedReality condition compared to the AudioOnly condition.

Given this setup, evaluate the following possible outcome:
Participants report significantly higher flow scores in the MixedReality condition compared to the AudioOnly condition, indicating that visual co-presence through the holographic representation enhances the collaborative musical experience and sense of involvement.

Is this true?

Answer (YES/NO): NO